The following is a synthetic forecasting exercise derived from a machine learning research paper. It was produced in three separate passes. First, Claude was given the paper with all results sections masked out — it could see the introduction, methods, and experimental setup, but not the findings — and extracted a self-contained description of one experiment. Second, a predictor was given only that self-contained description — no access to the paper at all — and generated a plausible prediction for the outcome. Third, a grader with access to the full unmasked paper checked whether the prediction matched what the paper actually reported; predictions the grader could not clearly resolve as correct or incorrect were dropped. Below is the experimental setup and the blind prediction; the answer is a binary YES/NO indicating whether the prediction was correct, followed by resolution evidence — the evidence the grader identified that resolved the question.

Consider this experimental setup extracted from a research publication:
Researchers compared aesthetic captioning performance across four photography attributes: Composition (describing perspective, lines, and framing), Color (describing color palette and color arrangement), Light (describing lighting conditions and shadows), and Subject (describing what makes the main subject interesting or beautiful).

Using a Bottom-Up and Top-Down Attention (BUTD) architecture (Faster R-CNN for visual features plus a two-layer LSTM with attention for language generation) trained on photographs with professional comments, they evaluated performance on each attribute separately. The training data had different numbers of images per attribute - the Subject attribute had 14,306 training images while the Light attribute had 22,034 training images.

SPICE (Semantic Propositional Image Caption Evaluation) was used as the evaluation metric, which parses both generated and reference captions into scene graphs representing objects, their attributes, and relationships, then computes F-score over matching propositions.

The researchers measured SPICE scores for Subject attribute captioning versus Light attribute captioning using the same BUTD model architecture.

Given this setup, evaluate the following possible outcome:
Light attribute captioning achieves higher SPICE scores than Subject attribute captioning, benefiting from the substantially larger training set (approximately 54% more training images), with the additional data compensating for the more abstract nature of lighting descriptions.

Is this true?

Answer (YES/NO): NO